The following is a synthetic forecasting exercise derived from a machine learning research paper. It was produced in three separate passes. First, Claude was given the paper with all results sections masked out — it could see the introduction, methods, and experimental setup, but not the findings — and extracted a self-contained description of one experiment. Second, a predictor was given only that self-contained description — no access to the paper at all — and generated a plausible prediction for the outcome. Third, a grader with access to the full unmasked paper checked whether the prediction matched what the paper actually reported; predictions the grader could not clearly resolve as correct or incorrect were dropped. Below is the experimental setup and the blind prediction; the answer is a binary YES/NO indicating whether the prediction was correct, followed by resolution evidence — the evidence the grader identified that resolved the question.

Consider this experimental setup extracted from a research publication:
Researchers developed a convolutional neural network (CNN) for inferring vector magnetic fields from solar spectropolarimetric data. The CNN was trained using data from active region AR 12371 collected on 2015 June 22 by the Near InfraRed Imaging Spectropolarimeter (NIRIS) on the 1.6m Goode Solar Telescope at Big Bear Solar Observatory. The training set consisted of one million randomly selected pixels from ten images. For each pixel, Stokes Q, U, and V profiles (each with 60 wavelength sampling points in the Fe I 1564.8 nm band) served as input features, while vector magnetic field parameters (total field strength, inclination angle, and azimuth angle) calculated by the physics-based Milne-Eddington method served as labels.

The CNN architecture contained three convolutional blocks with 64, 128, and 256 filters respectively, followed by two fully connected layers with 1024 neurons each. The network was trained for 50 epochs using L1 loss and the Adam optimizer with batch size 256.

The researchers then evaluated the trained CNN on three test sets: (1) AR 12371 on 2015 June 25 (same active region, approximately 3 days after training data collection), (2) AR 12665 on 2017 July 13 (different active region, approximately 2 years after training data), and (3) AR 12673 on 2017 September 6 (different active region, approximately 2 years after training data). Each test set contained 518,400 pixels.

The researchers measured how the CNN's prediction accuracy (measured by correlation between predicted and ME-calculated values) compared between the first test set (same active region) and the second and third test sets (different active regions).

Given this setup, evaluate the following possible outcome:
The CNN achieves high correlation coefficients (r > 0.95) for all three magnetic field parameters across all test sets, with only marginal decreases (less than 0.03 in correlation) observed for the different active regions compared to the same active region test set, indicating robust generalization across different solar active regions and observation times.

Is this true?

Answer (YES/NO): NO